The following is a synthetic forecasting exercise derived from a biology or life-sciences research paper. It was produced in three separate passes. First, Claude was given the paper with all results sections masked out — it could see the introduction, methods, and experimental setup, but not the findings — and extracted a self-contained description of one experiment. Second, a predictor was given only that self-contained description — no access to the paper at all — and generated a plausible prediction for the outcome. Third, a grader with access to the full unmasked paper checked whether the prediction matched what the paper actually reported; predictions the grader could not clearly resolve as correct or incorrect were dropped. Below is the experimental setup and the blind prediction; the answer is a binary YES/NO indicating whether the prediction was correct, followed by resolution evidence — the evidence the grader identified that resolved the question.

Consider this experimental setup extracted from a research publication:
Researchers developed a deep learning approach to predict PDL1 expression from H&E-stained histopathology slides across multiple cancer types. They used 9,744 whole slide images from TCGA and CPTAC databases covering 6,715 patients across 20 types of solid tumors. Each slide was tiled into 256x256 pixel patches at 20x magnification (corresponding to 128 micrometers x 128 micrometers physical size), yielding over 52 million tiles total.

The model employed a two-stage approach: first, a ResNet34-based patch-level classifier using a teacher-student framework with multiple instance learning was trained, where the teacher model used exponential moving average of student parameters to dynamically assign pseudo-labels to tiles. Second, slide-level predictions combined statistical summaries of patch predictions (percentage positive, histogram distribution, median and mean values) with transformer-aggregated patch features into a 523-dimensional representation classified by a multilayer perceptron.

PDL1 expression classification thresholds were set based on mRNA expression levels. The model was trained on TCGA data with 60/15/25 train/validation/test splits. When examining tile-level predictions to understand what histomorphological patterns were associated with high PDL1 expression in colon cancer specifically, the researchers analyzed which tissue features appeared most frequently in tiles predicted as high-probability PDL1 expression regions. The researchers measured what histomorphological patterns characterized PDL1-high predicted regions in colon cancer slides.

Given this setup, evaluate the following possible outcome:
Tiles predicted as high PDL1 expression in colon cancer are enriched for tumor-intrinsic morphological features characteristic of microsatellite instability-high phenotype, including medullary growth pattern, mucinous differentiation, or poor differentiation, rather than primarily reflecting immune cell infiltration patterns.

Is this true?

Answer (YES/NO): NO